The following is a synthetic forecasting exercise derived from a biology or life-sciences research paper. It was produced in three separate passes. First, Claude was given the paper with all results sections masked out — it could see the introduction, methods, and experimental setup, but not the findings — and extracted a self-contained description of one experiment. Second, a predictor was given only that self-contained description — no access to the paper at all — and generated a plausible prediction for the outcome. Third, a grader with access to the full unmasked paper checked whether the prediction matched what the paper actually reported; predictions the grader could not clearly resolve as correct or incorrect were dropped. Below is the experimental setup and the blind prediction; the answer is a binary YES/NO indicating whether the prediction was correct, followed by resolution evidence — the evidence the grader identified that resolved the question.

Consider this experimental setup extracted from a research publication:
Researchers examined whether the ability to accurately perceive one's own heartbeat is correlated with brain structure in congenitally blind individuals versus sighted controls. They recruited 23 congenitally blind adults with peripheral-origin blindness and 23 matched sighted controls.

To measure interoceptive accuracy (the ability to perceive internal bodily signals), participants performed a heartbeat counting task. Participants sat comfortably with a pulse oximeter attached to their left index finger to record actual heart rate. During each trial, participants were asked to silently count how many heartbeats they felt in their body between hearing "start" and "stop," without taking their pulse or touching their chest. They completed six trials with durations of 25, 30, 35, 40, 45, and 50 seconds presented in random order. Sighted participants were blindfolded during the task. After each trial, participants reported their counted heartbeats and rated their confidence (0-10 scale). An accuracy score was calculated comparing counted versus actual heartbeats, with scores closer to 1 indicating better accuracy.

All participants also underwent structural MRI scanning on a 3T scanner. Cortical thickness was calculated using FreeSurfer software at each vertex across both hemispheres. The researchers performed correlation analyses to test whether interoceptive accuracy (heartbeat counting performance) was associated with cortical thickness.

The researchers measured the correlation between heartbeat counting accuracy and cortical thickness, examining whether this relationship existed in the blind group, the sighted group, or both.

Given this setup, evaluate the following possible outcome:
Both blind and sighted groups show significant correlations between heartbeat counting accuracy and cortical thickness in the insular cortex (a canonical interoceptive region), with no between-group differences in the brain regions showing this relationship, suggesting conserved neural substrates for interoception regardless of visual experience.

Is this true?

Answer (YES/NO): NO